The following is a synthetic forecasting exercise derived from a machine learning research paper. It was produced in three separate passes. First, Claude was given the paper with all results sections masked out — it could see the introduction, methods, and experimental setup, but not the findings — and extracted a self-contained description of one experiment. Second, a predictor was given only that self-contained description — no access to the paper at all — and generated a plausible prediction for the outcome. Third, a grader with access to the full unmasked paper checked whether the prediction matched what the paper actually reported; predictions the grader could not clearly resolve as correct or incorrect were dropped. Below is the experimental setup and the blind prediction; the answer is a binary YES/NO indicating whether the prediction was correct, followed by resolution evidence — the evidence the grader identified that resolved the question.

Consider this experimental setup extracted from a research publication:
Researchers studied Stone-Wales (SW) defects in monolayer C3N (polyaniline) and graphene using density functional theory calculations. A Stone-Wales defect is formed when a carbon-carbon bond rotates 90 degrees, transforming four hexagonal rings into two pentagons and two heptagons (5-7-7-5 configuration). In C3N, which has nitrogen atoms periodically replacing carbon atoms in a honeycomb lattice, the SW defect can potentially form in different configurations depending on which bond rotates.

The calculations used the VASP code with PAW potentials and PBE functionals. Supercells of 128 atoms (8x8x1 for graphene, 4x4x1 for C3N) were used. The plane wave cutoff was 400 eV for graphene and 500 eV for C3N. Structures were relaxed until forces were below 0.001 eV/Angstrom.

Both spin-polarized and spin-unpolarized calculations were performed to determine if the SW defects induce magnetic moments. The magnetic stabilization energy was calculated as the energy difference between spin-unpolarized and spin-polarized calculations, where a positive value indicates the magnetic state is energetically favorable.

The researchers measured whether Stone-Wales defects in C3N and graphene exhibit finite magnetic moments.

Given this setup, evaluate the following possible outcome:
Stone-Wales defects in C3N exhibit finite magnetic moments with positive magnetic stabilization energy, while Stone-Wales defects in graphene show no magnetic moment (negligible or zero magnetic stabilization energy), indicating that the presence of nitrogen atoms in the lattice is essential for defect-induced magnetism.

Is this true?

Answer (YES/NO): NO